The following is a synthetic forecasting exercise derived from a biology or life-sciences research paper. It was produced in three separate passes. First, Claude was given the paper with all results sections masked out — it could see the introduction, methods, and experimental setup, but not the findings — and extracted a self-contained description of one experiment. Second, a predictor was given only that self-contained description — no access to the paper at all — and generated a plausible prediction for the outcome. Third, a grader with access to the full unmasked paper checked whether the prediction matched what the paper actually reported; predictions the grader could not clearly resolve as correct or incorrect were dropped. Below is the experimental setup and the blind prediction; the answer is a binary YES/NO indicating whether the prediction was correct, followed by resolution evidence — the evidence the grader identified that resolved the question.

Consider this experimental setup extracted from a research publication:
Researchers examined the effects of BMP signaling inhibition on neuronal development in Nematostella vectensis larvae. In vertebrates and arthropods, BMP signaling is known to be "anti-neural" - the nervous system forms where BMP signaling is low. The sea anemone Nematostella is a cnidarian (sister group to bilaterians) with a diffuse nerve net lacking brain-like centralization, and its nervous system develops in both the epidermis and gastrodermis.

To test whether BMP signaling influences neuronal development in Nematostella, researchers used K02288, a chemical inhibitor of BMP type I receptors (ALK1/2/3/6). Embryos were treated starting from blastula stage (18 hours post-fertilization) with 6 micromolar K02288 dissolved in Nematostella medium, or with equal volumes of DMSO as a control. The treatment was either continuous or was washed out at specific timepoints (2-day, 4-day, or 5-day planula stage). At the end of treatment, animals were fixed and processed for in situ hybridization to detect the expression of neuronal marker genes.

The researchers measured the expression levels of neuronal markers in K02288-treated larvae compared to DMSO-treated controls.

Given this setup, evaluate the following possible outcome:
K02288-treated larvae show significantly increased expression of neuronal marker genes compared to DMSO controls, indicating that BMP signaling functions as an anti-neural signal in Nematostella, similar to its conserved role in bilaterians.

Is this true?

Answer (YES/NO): NO